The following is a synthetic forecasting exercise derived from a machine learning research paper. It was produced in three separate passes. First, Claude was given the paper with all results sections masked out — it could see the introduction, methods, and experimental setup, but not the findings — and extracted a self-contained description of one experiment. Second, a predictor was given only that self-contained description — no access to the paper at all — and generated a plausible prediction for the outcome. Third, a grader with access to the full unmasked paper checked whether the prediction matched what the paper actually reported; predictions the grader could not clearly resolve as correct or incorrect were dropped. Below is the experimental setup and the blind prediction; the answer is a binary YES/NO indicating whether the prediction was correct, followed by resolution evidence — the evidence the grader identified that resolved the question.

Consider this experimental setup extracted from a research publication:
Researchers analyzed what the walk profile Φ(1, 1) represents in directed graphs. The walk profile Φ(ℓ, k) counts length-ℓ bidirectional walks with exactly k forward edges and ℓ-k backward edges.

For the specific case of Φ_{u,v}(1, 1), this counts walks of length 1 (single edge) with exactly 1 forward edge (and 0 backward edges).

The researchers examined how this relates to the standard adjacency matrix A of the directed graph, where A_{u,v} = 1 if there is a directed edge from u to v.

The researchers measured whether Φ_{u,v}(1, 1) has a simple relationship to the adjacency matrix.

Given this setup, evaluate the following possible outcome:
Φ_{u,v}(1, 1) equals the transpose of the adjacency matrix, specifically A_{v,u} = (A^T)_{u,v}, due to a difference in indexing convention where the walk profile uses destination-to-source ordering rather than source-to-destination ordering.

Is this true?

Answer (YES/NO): NO